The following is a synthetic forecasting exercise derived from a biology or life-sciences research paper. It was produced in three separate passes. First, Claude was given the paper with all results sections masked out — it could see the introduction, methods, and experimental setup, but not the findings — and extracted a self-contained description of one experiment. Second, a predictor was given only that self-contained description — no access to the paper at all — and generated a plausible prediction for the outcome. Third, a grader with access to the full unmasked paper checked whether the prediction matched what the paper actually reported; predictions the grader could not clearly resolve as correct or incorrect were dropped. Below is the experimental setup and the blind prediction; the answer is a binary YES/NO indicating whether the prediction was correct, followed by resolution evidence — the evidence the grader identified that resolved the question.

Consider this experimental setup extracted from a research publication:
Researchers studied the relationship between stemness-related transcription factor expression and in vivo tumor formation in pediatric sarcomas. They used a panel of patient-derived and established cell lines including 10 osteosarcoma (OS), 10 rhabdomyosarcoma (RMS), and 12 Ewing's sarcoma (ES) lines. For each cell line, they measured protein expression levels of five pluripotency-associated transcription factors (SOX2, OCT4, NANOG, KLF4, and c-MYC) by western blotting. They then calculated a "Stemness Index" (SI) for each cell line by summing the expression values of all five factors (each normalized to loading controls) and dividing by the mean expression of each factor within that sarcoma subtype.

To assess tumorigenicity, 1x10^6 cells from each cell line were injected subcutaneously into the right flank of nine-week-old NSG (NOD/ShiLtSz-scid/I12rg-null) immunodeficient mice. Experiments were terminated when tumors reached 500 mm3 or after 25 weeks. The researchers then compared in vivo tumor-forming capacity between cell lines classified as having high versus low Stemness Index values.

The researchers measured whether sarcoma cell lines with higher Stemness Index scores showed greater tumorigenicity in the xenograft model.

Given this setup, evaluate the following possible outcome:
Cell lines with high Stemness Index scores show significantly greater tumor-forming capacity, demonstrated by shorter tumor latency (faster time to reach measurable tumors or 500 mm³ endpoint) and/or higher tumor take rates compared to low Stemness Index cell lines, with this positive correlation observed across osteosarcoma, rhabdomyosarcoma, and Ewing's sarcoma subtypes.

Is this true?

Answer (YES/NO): YES